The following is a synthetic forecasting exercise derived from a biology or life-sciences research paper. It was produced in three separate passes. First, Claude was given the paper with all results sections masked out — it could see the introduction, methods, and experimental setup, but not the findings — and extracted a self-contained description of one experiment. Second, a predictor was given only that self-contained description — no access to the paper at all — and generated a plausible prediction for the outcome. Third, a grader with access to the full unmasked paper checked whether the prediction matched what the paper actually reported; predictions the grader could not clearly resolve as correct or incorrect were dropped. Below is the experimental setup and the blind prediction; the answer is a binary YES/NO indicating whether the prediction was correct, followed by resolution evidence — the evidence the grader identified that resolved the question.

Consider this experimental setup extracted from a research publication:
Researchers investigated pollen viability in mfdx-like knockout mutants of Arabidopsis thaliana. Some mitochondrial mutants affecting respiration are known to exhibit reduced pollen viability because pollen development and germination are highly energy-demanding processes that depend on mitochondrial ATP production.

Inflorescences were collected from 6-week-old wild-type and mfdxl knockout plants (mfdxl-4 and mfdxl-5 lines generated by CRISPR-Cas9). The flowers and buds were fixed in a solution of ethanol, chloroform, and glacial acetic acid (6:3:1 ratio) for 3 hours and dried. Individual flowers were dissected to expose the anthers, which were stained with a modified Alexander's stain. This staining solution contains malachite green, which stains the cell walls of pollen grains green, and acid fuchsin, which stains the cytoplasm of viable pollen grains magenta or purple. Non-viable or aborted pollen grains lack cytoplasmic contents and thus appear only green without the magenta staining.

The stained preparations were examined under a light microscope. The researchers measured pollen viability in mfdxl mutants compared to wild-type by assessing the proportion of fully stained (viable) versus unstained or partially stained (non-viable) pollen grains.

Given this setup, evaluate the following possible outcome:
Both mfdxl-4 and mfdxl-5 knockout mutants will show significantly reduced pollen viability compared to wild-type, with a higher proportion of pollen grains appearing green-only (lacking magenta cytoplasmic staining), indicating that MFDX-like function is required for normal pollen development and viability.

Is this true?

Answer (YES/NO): NO